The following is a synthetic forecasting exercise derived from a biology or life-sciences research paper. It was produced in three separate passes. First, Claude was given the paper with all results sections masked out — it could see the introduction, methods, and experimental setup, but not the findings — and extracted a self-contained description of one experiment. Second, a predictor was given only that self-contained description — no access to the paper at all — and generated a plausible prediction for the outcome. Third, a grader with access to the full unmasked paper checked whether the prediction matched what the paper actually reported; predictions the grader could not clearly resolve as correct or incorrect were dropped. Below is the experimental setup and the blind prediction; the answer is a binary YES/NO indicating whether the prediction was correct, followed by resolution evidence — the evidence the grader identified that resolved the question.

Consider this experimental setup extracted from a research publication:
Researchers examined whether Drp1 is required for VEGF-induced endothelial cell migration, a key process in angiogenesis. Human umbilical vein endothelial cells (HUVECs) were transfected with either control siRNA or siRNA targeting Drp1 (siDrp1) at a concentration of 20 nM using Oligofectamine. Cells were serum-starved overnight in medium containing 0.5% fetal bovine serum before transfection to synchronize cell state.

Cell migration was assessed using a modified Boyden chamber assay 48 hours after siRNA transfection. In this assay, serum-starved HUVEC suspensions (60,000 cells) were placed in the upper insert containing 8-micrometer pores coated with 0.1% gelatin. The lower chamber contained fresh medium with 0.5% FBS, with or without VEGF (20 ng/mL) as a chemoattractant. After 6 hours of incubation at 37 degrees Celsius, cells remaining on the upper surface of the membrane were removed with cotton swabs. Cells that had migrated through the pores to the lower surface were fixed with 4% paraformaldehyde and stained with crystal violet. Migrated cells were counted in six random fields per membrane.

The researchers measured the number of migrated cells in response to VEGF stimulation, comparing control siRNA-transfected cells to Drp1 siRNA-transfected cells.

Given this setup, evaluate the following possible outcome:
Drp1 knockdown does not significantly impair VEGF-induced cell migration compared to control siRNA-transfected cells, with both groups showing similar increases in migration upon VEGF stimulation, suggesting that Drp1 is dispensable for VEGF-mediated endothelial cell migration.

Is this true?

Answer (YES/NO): NO